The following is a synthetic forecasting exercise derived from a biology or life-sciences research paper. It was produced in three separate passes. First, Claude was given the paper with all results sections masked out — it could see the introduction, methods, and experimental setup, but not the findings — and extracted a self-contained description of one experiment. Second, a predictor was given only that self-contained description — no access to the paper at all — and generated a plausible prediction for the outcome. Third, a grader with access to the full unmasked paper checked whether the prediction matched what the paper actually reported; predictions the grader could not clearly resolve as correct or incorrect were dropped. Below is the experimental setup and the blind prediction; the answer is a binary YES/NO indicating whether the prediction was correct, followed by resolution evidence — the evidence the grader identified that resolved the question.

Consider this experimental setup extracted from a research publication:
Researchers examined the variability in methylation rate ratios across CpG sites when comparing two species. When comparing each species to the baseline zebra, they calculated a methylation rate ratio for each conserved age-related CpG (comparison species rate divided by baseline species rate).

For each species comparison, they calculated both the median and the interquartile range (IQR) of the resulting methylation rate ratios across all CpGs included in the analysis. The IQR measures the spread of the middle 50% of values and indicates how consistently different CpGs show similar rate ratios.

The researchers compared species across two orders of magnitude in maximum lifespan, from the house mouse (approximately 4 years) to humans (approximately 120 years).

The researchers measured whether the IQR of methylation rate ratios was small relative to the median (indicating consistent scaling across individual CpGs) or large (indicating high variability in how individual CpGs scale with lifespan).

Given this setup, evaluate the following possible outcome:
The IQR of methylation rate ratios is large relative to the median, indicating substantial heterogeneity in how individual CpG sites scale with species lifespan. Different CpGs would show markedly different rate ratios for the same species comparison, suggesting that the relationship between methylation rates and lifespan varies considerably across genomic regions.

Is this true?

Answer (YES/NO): NO